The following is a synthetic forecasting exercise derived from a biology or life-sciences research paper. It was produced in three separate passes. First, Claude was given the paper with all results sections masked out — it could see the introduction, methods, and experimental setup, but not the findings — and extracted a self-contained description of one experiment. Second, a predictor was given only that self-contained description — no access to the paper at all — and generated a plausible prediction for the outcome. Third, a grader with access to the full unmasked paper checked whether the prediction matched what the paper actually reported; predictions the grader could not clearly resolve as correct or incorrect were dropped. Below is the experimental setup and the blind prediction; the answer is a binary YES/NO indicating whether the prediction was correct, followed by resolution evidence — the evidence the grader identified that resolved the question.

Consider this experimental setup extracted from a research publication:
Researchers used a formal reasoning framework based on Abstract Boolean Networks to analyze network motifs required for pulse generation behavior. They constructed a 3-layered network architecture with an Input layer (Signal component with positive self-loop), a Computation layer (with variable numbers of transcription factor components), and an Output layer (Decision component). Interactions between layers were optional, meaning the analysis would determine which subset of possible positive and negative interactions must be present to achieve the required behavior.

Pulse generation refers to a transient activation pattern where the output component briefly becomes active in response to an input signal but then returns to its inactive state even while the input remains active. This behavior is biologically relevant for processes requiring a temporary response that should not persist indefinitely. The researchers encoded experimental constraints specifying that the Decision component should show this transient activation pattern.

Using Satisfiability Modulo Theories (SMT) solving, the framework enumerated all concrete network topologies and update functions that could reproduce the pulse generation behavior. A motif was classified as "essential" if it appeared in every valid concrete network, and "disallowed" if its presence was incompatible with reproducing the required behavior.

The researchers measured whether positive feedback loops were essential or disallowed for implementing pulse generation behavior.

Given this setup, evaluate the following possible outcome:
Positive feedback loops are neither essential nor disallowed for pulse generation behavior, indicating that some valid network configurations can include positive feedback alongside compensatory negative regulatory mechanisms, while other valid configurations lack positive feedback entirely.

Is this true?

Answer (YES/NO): NO